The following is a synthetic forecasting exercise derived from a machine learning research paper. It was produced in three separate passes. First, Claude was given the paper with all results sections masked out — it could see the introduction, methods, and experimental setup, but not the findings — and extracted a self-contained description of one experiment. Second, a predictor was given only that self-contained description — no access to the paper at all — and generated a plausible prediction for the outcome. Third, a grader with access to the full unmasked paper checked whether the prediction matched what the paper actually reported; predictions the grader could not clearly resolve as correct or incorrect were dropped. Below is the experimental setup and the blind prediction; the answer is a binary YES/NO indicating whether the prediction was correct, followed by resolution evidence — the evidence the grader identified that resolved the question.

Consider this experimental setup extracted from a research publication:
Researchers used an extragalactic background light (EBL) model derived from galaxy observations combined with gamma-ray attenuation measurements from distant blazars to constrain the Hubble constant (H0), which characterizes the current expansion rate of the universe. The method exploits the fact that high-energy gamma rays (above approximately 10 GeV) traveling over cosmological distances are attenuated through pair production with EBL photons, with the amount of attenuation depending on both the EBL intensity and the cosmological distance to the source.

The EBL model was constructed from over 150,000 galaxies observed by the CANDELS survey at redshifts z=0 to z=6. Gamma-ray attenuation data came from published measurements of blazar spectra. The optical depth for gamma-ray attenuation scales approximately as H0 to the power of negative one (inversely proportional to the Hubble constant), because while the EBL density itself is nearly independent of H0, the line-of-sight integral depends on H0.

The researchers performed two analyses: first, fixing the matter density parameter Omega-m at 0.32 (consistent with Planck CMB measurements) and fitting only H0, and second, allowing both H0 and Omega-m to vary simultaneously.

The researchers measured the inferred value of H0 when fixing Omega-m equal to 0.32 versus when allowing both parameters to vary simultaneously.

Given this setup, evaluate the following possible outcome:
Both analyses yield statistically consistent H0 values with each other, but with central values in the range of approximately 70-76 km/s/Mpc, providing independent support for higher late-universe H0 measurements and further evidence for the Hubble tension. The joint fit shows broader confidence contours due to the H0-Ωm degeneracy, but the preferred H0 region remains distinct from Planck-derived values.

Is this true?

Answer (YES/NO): NO